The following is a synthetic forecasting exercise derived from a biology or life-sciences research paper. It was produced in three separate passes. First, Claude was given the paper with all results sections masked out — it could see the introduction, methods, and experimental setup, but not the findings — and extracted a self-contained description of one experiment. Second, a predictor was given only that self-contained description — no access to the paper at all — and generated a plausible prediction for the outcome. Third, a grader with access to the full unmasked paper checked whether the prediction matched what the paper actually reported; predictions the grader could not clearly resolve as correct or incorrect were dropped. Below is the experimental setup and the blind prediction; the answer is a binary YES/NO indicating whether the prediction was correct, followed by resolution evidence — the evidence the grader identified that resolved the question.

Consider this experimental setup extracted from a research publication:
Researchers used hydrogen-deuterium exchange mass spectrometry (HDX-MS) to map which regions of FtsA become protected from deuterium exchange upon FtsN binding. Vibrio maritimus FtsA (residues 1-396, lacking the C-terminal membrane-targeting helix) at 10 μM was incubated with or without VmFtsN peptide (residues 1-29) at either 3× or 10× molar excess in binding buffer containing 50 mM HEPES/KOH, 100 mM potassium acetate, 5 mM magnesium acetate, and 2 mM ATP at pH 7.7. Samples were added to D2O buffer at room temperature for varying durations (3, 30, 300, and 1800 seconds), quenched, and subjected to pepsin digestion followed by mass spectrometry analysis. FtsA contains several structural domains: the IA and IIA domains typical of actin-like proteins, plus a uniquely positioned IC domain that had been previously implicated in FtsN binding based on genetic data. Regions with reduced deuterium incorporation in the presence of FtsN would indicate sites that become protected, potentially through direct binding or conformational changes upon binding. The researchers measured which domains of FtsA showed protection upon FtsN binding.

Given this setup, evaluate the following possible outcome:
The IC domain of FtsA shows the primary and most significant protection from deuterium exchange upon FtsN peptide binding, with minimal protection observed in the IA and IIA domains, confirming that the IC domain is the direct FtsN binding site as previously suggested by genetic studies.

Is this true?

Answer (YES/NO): YES